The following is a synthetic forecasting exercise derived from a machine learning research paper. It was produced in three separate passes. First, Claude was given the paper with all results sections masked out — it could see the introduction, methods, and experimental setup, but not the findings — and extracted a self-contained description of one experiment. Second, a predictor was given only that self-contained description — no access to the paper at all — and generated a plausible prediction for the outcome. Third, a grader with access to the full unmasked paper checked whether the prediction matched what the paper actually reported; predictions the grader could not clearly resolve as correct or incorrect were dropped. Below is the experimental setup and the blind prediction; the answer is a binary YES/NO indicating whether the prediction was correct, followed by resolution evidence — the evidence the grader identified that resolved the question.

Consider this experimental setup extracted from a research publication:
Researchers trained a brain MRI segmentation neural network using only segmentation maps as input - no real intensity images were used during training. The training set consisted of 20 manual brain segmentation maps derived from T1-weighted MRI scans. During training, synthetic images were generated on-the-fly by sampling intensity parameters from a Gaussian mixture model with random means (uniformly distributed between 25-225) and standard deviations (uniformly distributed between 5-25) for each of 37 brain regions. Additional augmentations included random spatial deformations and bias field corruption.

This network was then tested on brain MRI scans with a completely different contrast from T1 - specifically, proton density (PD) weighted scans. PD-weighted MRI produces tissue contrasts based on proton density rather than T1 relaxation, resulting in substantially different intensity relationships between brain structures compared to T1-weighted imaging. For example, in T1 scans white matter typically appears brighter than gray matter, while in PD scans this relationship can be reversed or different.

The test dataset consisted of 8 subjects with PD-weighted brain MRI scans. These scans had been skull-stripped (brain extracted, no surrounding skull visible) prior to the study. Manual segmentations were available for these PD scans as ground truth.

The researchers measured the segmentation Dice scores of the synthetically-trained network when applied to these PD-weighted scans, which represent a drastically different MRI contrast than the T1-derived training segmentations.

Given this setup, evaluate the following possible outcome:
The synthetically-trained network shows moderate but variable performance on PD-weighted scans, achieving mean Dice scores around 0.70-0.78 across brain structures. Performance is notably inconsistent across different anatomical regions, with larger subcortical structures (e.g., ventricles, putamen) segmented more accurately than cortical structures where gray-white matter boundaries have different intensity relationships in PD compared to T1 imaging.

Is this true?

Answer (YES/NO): NO